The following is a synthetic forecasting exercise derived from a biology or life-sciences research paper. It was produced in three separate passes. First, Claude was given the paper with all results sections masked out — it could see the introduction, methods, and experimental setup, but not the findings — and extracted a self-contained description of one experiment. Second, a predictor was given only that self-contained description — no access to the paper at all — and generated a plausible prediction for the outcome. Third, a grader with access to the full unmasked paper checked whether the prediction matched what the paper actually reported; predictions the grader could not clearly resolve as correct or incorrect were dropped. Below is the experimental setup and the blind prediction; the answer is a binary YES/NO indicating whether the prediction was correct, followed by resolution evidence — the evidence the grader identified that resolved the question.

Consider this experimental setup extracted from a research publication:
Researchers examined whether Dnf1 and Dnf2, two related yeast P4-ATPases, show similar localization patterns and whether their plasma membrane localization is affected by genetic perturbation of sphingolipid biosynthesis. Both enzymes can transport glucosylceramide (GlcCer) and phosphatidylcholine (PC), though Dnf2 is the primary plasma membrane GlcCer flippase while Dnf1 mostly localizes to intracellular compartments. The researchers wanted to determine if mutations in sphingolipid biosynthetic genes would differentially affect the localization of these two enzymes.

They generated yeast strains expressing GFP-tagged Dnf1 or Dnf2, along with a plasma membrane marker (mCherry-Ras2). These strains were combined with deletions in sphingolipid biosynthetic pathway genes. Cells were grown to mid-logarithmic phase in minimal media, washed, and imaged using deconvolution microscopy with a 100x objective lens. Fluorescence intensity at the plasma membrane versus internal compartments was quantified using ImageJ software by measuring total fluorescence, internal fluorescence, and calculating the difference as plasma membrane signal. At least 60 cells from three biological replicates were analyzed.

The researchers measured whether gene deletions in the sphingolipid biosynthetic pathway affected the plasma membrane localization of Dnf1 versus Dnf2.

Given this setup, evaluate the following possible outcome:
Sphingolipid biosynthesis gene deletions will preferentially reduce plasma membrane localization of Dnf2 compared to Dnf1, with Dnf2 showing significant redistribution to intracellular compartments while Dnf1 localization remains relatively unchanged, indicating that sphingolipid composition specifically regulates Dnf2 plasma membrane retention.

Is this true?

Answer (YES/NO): NO